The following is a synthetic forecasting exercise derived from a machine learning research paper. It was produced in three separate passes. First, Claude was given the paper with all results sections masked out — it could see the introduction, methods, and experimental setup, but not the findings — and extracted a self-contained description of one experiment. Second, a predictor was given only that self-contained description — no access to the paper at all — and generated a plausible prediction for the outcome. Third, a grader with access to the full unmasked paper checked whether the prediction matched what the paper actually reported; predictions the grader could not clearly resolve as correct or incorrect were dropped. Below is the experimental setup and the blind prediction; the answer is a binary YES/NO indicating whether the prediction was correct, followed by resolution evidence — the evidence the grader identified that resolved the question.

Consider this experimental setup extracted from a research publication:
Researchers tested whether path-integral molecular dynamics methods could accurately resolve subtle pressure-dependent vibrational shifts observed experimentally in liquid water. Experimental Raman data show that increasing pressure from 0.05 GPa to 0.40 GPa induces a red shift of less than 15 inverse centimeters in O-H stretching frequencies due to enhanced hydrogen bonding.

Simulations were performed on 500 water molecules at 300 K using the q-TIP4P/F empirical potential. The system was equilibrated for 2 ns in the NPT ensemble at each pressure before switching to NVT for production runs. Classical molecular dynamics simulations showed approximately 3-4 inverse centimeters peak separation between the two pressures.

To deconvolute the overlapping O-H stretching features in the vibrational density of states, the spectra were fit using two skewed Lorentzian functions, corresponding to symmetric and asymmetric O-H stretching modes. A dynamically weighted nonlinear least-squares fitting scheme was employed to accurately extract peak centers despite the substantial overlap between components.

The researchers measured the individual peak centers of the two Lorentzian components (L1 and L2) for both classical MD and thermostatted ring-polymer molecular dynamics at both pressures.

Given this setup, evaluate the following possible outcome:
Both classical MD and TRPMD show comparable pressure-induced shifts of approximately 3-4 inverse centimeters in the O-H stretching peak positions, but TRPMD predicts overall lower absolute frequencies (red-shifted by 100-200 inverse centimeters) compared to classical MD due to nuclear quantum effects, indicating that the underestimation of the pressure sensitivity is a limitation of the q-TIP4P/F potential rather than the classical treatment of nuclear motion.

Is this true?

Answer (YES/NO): NO